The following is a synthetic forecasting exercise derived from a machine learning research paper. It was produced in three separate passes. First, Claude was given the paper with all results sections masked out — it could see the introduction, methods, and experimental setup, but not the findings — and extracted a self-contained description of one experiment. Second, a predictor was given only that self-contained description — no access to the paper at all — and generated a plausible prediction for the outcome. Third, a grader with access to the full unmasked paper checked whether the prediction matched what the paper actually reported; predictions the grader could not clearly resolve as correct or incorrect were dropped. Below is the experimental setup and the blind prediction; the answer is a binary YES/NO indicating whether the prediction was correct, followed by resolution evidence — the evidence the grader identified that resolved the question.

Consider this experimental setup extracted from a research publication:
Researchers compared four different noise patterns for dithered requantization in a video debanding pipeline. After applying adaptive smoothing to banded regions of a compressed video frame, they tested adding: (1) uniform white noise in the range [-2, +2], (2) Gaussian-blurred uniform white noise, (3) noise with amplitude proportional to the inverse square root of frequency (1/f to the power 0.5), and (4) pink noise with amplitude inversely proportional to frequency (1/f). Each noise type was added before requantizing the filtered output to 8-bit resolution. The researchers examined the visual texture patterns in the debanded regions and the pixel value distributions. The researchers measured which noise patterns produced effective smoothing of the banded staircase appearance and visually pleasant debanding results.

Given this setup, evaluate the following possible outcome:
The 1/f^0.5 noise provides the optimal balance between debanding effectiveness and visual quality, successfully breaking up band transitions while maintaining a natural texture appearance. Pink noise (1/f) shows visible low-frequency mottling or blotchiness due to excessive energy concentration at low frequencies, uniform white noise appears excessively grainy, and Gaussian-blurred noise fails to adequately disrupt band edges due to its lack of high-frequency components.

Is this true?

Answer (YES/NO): NO